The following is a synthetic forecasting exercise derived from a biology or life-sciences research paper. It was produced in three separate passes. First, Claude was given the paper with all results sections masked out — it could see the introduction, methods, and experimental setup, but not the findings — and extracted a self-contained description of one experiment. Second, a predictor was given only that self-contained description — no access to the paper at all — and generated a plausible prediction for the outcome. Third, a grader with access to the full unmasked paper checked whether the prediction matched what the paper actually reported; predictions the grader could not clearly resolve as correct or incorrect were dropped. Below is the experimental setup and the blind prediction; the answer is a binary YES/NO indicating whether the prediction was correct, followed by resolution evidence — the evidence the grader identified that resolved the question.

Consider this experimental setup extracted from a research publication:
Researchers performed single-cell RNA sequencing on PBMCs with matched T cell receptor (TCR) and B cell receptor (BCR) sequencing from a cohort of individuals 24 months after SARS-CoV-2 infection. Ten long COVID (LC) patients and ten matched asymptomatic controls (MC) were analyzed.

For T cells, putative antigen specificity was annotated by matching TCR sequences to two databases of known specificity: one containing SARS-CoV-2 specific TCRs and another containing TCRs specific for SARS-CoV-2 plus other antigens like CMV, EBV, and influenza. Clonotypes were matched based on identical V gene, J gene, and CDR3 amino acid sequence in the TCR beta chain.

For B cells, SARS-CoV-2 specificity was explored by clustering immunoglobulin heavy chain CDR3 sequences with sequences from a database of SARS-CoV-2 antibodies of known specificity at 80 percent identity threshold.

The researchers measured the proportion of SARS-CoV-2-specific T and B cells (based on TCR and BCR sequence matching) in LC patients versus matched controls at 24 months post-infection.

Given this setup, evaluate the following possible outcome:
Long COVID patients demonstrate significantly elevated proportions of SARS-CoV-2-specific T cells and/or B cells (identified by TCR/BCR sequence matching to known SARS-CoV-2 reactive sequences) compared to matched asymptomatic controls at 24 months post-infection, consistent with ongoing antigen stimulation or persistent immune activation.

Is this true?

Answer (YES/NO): NO